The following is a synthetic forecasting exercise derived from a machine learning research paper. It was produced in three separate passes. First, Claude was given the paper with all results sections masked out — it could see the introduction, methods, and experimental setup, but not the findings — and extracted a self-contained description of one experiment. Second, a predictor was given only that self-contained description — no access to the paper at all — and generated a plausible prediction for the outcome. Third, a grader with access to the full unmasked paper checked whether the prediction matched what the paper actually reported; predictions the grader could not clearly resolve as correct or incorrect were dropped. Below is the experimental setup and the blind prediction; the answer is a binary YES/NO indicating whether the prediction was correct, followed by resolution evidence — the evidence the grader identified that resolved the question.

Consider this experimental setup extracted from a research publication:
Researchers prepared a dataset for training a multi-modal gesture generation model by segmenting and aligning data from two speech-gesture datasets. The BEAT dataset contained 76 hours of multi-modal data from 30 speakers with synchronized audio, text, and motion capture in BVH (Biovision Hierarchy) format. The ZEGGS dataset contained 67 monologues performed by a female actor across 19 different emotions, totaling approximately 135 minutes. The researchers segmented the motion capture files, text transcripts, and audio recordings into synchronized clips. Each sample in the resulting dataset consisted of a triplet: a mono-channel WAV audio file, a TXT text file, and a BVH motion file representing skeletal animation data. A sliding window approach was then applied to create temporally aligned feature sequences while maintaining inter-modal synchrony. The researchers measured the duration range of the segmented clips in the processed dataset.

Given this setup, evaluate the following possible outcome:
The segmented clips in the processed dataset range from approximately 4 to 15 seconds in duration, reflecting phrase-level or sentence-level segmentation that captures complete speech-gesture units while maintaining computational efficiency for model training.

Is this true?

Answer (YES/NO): NO